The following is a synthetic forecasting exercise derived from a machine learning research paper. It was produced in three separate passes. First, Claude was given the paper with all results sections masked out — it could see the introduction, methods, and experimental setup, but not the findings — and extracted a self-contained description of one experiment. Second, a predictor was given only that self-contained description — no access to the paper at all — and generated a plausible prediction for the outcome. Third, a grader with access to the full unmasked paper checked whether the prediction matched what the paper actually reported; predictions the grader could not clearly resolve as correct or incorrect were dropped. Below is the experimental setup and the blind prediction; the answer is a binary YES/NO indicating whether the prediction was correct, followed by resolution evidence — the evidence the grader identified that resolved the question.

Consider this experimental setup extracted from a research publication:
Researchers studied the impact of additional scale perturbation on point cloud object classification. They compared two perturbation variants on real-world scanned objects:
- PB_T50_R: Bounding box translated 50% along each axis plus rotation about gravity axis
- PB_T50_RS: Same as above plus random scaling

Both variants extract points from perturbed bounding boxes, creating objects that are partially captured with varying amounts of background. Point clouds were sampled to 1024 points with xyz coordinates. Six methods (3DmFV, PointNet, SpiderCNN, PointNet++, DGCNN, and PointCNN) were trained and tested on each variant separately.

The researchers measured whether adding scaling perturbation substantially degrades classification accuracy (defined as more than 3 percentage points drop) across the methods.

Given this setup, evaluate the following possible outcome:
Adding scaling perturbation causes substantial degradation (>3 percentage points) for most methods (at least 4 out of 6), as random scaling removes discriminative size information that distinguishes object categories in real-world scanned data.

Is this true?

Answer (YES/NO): NO